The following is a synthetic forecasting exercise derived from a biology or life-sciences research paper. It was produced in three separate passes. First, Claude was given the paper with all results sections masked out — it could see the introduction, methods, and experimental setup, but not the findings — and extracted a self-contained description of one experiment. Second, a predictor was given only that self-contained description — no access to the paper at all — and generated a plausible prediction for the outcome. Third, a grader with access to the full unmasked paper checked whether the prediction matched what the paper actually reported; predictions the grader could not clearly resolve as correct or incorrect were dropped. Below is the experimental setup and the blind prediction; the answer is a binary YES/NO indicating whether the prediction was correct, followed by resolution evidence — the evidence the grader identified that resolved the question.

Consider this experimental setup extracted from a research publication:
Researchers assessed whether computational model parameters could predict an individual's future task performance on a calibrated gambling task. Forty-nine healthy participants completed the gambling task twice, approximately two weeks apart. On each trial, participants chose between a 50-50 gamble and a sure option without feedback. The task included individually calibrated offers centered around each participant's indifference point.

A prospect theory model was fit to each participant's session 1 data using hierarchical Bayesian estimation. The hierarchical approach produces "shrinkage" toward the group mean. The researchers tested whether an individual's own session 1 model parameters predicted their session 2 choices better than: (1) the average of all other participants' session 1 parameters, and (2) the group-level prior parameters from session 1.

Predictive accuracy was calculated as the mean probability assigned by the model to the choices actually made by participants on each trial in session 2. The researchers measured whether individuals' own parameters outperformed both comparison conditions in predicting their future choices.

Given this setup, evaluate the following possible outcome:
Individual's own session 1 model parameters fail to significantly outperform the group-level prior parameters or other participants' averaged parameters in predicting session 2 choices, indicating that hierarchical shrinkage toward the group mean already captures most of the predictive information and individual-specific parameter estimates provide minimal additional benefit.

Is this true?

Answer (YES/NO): NO